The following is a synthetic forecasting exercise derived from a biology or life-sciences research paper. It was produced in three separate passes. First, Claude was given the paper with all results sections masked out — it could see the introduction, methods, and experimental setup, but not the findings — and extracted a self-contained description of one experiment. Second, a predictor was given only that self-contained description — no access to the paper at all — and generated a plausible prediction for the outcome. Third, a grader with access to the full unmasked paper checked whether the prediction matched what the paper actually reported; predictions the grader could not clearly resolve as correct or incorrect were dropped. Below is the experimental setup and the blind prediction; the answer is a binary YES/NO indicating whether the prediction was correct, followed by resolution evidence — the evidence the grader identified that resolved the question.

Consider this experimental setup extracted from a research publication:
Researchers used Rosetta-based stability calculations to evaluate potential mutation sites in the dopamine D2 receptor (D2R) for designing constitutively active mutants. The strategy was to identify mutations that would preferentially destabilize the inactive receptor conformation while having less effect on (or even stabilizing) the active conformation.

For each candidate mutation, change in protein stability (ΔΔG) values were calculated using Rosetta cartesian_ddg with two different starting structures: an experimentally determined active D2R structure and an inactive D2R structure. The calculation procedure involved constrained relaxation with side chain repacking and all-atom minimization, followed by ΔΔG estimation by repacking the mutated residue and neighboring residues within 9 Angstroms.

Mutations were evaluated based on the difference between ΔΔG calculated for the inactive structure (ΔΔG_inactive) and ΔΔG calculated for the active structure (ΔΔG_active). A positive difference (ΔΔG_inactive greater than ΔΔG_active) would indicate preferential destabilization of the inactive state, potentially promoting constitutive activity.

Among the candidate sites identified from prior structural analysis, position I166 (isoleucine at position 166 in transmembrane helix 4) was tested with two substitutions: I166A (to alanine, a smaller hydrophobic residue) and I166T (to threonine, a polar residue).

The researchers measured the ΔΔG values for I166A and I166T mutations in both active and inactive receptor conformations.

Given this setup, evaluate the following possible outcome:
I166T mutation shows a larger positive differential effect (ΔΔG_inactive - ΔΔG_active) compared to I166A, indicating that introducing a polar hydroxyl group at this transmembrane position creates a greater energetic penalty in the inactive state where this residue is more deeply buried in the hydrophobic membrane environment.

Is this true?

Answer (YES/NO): NO